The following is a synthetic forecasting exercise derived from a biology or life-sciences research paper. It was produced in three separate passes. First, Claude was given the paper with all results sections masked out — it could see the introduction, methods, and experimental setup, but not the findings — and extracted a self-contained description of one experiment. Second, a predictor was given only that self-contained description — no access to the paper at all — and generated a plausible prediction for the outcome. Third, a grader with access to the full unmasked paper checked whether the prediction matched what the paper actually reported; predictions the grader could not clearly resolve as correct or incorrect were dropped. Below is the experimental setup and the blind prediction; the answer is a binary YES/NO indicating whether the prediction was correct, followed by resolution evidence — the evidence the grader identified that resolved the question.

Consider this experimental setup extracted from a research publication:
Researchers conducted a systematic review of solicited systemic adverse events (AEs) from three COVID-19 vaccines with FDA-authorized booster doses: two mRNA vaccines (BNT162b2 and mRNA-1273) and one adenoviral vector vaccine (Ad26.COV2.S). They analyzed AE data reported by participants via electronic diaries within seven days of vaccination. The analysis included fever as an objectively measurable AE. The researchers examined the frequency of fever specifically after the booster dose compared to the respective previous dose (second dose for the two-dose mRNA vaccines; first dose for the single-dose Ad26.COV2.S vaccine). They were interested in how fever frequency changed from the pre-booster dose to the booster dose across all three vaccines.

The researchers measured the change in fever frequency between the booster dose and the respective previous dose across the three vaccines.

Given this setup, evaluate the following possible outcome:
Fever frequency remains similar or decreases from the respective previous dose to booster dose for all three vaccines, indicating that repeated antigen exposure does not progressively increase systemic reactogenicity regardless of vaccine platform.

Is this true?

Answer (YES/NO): YES